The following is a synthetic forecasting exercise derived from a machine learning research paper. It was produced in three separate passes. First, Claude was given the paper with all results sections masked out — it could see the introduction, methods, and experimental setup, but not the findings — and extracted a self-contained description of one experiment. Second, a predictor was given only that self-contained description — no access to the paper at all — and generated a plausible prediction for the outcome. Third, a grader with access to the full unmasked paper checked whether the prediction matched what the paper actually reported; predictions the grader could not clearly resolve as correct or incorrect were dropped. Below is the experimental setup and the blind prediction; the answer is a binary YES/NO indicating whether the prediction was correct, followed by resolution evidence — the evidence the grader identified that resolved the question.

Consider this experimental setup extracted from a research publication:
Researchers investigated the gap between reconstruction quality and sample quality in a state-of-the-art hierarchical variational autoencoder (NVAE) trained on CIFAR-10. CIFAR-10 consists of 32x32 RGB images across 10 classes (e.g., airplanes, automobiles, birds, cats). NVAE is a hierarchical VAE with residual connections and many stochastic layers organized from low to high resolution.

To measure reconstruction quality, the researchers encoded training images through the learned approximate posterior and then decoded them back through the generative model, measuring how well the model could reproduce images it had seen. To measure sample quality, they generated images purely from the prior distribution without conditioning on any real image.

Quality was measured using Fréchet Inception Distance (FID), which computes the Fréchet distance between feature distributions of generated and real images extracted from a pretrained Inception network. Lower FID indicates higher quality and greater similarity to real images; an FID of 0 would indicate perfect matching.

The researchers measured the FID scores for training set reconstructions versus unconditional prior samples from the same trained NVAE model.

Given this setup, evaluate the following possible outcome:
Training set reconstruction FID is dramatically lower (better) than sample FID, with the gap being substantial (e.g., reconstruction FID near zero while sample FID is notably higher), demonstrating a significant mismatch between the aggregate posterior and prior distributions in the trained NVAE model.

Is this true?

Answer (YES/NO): YES